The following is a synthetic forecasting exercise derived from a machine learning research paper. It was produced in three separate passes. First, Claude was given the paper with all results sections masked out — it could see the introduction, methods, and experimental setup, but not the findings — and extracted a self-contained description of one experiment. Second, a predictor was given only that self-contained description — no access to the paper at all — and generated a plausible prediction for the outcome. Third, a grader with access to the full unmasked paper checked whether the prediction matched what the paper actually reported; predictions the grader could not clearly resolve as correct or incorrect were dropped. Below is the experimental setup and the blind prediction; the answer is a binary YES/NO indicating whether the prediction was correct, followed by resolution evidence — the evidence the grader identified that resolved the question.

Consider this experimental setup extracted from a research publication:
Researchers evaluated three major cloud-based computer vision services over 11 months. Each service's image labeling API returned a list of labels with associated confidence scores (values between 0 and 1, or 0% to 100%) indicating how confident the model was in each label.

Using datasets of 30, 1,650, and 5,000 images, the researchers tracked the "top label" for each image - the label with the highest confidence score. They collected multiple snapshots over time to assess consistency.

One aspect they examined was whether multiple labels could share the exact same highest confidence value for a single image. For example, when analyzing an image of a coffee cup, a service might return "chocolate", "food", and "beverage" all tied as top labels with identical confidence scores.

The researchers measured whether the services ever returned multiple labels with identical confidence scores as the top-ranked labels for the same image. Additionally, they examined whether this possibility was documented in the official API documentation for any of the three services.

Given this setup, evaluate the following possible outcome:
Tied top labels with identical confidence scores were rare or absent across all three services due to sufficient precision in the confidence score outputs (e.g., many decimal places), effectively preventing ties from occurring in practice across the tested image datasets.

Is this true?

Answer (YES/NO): NO